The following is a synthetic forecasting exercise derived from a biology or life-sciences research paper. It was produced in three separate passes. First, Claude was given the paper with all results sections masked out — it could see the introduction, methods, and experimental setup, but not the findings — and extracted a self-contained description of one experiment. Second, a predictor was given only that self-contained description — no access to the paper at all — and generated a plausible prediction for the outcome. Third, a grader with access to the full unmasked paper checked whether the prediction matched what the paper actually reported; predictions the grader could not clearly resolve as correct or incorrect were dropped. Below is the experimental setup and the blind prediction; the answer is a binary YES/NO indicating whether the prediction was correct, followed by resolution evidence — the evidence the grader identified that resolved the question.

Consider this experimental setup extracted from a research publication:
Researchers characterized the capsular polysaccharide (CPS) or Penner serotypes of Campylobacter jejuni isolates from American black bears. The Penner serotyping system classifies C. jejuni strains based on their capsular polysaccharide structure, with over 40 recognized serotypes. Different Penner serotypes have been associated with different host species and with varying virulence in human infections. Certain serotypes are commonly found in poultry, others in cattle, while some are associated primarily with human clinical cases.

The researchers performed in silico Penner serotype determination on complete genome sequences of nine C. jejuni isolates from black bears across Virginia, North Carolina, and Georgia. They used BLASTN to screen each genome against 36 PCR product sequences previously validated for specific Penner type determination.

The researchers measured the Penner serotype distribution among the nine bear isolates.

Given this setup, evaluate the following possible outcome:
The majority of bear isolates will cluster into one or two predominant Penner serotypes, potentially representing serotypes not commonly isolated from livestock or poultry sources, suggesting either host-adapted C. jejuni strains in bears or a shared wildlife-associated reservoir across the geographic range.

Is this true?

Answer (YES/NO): NO